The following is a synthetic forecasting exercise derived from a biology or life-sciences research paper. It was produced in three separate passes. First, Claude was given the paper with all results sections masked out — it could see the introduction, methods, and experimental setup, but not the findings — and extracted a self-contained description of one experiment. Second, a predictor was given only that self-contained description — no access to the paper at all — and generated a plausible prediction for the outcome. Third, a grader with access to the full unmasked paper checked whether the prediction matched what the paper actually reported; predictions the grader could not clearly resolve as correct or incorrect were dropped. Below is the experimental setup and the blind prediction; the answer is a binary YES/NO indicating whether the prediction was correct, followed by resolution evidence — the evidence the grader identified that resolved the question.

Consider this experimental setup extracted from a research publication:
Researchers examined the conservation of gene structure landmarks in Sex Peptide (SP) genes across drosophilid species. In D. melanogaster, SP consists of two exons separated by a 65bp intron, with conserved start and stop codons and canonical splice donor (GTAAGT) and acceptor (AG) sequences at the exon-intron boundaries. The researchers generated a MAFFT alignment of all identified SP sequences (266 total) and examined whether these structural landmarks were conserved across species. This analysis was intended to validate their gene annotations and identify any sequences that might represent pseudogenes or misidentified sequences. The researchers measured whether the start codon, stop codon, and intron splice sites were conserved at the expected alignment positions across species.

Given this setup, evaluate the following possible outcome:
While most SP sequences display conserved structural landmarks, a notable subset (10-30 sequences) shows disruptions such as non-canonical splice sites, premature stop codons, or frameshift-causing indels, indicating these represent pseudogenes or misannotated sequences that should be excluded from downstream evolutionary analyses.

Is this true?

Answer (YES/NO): NO